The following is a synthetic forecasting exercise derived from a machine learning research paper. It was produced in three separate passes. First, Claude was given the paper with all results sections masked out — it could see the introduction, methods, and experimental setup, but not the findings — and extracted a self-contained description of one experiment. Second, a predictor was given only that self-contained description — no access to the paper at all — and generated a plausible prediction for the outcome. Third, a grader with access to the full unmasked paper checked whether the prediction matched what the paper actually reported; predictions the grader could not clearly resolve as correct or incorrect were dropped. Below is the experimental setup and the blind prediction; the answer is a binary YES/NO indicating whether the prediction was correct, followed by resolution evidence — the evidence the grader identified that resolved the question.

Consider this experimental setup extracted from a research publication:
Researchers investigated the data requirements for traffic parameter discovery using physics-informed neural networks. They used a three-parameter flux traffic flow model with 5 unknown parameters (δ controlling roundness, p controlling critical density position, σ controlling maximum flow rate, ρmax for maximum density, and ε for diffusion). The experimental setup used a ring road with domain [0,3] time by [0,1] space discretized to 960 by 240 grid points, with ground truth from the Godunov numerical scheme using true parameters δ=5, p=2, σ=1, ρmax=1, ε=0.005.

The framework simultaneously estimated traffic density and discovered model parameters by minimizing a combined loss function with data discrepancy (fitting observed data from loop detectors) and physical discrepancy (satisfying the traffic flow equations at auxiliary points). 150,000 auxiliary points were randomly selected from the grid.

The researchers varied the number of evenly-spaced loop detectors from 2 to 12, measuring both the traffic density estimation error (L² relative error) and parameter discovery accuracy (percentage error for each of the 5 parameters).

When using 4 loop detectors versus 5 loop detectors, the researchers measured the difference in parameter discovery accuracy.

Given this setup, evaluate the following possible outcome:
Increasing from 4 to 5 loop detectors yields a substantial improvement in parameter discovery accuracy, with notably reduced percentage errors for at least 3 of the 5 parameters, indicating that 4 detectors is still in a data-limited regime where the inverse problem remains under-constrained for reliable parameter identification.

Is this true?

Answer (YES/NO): YES